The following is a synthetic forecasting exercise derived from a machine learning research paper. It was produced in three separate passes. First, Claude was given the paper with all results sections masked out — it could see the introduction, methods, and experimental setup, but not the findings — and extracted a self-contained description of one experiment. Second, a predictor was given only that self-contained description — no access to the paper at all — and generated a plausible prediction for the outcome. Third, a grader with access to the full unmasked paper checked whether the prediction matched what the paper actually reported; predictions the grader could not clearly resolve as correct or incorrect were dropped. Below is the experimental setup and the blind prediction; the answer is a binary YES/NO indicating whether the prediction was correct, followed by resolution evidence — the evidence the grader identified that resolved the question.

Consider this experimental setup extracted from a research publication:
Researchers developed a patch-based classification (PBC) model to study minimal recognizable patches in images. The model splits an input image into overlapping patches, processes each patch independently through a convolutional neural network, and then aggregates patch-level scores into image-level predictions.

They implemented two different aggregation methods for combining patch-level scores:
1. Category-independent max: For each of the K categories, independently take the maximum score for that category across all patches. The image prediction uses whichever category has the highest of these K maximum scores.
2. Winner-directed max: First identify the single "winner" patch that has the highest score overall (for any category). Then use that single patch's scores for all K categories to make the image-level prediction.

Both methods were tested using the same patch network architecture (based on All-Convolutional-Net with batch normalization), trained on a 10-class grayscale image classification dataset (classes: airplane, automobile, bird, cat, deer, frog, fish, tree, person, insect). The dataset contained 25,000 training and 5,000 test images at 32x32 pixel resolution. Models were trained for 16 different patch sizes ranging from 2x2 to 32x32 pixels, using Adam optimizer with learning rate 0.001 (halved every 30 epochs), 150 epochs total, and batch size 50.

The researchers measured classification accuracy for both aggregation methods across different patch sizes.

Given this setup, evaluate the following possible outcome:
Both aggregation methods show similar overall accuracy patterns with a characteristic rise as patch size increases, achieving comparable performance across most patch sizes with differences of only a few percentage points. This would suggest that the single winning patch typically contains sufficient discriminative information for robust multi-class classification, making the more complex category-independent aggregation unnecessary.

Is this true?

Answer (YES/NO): YES